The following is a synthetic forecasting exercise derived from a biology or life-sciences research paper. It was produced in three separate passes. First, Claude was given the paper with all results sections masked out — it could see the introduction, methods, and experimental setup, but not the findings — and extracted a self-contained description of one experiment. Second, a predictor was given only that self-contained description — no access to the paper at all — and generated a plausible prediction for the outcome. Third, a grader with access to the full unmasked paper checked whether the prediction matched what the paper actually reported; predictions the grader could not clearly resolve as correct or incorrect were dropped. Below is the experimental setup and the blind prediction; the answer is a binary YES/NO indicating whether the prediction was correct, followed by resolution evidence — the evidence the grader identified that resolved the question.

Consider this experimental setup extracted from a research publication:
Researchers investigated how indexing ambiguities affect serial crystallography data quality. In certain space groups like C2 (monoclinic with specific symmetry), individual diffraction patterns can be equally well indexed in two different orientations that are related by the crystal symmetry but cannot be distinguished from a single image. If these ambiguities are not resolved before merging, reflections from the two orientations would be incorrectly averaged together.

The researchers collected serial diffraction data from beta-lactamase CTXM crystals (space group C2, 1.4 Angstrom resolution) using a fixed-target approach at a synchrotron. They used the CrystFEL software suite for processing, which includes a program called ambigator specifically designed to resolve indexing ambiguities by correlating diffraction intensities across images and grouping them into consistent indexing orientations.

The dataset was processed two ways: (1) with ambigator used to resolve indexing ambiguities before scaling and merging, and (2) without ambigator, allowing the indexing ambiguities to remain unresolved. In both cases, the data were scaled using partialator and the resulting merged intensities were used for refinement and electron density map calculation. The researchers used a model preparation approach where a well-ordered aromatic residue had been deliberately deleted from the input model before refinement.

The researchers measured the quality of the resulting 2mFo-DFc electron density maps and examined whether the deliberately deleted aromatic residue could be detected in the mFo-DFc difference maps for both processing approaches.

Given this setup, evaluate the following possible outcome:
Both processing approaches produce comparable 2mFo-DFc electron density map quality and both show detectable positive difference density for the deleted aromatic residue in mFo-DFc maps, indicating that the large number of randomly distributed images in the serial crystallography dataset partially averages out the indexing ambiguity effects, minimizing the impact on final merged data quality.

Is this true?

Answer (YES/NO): NO